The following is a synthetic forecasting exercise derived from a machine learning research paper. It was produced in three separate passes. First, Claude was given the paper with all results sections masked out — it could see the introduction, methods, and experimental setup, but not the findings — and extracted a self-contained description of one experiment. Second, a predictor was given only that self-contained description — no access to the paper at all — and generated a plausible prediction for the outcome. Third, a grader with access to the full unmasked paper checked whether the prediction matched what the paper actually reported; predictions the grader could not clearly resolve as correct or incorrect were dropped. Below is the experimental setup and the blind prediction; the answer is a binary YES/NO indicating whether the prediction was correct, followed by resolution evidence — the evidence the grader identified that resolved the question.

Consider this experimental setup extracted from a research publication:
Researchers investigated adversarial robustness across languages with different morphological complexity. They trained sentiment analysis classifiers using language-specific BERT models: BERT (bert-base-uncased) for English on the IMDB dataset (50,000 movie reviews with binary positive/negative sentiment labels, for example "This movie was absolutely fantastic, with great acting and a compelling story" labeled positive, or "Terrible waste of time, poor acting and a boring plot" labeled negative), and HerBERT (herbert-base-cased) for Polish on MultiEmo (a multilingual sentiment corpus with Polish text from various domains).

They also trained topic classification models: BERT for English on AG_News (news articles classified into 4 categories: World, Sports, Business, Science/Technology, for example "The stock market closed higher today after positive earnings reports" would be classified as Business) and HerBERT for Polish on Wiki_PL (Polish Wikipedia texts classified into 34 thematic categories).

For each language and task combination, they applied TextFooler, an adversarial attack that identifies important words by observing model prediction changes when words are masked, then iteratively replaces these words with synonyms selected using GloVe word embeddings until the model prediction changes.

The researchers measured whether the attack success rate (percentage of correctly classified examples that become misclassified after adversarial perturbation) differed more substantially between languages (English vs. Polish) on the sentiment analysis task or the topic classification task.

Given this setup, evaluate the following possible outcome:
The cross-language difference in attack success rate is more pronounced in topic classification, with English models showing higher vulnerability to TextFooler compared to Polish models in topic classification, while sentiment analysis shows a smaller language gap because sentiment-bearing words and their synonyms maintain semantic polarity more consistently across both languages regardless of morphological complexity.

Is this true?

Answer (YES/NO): NO